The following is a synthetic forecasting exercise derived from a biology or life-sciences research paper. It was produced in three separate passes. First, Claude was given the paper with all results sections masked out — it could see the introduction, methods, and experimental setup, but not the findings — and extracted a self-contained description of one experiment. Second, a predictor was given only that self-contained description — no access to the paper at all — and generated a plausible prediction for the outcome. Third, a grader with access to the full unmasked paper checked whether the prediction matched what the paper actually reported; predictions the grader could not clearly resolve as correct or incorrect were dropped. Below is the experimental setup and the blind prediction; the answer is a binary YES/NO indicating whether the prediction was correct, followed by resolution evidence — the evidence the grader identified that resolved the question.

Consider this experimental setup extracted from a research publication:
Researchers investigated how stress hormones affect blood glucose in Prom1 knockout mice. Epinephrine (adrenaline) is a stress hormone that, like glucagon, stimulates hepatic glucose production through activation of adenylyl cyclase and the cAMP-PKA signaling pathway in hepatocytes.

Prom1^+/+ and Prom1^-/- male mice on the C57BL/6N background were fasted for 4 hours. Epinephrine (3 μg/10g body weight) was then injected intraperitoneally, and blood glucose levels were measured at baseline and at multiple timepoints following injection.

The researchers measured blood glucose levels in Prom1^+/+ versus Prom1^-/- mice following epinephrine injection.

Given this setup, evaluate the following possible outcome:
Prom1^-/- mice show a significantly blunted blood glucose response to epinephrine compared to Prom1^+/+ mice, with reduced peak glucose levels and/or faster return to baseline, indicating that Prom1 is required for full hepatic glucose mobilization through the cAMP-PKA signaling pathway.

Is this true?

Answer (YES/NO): YES